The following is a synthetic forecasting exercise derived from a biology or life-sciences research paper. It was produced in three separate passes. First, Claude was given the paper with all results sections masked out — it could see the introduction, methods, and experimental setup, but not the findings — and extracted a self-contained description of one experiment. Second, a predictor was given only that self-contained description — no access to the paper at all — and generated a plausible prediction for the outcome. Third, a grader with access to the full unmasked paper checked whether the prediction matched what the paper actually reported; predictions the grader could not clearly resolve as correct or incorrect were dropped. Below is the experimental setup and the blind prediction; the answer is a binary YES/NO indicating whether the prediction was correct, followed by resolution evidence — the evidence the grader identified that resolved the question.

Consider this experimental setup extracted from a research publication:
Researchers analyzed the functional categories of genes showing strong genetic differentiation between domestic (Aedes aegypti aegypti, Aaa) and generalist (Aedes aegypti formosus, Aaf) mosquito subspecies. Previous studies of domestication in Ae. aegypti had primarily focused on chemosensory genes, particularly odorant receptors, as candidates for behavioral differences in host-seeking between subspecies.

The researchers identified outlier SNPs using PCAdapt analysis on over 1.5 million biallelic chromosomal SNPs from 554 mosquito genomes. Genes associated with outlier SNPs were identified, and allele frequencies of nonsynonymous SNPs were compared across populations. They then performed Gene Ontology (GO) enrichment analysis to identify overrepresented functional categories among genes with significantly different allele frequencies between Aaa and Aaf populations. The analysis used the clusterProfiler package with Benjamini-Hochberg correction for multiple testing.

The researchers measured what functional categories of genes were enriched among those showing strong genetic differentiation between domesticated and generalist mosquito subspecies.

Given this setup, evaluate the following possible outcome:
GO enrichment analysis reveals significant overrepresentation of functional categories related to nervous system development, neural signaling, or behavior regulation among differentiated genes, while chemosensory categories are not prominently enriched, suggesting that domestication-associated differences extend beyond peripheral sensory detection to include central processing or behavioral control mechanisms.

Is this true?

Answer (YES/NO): NO